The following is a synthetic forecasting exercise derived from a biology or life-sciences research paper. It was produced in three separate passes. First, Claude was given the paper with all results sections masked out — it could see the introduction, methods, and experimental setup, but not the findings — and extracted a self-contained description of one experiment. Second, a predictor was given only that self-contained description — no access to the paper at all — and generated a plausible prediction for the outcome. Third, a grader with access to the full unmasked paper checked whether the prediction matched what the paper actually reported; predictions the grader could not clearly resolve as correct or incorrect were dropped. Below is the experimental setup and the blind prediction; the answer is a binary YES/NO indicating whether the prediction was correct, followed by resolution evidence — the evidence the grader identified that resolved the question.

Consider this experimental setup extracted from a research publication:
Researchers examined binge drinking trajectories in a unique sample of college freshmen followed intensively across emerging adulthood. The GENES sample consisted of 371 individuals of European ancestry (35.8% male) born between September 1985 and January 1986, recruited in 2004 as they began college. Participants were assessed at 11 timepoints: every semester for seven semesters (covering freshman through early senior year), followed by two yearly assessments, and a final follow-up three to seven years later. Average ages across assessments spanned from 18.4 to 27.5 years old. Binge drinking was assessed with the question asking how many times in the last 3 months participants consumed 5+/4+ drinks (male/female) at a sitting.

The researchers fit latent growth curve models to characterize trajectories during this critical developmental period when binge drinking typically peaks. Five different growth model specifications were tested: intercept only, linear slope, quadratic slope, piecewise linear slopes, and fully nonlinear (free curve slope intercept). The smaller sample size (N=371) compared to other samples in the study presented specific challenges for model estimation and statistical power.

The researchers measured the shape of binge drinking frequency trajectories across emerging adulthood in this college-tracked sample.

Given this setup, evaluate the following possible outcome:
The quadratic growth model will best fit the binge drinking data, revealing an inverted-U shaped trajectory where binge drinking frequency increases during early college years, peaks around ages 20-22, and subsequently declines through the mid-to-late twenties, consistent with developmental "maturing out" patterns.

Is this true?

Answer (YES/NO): NO